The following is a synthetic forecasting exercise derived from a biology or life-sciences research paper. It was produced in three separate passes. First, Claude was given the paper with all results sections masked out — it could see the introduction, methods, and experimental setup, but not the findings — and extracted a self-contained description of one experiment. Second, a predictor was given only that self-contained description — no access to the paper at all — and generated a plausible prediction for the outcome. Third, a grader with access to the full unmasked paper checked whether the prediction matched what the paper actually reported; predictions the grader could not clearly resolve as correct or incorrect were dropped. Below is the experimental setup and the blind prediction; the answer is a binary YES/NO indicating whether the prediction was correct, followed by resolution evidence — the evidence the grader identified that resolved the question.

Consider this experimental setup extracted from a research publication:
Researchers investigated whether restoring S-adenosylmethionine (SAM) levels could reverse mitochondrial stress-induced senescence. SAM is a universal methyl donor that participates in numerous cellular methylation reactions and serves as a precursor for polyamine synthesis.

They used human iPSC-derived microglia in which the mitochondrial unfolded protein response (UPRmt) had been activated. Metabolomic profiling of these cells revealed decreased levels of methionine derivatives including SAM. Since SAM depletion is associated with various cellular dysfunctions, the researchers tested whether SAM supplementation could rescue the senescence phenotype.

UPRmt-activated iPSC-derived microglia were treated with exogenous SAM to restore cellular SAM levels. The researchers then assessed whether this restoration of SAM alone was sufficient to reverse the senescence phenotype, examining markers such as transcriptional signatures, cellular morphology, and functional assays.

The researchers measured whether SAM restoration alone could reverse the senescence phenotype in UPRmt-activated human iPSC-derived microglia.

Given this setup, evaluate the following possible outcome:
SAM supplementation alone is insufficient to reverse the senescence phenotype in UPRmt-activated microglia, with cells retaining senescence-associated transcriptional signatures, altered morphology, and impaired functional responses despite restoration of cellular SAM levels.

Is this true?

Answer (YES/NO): YES